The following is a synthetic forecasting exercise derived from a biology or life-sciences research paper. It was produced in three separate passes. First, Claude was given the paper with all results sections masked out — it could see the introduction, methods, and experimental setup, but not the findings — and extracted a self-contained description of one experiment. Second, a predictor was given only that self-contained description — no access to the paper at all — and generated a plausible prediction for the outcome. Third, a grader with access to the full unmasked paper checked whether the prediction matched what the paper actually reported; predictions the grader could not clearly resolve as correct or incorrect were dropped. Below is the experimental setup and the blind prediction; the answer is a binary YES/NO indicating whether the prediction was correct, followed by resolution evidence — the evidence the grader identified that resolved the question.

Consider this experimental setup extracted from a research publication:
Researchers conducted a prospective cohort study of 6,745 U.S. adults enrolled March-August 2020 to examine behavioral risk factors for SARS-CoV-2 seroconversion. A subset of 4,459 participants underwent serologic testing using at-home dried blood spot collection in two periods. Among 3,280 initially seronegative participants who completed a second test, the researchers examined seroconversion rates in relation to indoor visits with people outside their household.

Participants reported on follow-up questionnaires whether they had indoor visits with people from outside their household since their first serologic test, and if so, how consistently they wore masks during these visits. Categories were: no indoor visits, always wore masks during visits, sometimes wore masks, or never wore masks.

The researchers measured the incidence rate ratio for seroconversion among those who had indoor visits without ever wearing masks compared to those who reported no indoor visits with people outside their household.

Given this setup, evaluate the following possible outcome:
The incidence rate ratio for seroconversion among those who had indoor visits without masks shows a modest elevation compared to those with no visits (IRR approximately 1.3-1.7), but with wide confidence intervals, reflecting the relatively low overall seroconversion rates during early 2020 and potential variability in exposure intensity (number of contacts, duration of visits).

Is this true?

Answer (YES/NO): NO